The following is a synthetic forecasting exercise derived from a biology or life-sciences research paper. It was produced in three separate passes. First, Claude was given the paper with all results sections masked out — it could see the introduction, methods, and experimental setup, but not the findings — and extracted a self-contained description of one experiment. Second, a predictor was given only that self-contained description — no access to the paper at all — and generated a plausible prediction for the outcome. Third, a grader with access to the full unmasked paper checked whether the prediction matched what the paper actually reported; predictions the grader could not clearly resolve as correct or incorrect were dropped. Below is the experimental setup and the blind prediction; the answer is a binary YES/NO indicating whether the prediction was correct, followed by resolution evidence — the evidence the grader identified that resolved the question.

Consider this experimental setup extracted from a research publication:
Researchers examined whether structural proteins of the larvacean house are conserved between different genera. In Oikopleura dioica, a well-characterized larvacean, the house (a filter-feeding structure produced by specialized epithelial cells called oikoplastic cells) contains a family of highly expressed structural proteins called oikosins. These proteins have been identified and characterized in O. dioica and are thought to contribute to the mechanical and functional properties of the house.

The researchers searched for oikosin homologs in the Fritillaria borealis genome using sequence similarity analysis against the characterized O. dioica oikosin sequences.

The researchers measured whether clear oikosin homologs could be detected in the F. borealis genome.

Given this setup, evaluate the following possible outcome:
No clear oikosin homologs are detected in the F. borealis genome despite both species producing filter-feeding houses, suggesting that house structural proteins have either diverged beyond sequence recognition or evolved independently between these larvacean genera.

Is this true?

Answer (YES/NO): YES